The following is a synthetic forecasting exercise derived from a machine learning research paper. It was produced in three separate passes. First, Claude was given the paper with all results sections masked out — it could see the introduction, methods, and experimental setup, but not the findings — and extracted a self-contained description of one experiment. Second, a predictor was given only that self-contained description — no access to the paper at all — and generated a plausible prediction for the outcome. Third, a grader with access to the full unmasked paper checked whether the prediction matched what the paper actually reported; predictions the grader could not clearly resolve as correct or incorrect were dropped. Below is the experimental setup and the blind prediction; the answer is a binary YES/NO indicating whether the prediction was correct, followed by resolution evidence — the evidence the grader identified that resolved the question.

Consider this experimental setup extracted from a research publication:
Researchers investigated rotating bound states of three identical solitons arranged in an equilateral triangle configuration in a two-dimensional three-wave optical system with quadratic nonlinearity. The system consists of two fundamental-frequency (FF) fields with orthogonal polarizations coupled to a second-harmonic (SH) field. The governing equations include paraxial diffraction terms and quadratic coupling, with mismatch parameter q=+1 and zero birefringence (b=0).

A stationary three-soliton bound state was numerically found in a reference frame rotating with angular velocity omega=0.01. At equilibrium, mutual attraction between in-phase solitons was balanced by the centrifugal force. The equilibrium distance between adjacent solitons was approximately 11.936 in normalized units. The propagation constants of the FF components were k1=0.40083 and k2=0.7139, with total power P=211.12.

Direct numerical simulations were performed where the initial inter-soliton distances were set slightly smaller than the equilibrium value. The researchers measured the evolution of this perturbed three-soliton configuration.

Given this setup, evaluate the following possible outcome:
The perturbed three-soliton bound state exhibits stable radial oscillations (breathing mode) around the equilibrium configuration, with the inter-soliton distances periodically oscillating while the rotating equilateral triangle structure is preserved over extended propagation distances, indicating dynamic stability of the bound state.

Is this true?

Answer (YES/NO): NO